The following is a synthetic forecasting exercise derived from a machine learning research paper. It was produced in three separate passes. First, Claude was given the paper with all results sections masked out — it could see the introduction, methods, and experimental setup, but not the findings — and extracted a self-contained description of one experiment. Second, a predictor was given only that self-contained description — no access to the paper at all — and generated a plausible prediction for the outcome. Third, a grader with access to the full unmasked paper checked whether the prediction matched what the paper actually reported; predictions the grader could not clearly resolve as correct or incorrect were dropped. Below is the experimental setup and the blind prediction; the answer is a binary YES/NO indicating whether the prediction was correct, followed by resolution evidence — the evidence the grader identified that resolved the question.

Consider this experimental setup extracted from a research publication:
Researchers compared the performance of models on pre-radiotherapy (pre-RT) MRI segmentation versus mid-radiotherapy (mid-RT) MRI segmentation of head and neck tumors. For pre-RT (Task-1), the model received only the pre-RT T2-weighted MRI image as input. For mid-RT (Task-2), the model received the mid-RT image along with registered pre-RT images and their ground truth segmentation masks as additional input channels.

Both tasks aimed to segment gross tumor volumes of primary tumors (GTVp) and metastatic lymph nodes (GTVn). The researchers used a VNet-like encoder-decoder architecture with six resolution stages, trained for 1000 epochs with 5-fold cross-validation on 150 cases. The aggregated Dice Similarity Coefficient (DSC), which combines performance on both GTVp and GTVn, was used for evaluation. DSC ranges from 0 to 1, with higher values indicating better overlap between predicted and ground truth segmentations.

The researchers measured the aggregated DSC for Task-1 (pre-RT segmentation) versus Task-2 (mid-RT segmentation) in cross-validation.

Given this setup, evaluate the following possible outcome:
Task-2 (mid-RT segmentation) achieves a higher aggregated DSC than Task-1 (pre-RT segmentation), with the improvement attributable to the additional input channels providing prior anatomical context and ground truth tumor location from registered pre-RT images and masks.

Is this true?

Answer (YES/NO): NO